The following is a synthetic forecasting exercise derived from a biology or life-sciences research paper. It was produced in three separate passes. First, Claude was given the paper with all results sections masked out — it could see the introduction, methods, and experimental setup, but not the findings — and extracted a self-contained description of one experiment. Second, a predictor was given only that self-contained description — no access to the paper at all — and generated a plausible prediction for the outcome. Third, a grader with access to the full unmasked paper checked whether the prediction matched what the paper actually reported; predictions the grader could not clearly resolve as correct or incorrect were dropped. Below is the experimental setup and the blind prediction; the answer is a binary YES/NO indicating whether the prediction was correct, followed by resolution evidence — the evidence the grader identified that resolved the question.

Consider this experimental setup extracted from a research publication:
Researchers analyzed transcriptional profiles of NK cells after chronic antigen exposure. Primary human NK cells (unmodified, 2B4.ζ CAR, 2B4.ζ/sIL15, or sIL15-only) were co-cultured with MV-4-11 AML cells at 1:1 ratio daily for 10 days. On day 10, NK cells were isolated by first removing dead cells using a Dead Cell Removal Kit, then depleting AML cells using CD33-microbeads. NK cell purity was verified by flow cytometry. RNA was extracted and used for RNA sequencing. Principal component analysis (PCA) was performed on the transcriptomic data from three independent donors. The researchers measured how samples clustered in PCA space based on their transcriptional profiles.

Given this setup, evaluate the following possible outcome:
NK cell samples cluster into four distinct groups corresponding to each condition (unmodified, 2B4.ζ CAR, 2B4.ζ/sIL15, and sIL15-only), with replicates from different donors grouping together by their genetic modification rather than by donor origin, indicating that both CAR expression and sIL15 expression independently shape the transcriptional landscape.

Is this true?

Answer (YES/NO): NO